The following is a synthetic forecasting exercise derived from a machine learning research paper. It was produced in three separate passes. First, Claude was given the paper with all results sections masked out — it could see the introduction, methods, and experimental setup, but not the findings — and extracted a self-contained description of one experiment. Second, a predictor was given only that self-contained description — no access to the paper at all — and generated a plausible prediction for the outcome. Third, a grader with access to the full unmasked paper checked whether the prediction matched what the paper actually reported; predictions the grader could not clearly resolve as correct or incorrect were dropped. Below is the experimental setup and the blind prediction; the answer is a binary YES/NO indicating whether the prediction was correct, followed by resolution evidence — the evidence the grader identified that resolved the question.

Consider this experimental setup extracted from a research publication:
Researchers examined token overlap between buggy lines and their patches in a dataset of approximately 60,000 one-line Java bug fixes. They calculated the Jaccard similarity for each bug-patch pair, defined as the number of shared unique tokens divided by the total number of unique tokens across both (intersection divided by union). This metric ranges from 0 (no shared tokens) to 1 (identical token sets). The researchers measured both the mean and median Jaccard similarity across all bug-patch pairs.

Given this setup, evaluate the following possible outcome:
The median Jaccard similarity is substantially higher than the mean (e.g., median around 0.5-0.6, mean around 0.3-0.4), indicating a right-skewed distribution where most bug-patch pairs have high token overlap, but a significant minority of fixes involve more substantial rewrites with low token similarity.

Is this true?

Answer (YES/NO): NO